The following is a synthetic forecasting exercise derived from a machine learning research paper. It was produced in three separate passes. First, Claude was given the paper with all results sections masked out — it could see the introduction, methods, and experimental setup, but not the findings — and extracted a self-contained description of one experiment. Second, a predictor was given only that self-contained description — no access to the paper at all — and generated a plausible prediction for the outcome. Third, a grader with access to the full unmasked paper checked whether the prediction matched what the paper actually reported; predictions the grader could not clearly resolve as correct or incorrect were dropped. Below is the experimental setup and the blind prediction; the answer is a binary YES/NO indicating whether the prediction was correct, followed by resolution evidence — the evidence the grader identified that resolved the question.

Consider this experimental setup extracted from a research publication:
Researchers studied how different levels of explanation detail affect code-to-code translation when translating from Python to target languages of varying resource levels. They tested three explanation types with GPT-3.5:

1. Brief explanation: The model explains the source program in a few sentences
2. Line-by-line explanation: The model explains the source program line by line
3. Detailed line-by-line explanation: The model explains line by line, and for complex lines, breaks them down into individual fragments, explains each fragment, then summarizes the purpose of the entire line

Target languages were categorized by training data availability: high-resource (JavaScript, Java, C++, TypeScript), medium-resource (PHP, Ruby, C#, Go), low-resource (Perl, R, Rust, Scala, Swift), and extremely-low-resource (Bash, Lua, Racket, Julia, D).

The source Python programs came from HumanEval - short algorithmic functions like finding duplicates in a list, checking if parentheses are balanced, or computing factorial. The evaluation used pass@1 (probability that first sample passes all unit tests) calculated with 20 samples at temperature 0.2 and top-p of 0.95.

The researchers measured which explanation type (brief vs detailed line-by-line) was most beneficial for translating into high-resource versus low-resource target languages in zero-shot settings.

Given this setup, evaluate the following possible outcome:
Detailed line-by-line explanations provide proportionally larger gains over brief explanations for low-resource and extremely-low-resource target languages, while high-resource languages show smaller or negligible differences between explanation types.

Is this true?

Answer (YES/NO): NO